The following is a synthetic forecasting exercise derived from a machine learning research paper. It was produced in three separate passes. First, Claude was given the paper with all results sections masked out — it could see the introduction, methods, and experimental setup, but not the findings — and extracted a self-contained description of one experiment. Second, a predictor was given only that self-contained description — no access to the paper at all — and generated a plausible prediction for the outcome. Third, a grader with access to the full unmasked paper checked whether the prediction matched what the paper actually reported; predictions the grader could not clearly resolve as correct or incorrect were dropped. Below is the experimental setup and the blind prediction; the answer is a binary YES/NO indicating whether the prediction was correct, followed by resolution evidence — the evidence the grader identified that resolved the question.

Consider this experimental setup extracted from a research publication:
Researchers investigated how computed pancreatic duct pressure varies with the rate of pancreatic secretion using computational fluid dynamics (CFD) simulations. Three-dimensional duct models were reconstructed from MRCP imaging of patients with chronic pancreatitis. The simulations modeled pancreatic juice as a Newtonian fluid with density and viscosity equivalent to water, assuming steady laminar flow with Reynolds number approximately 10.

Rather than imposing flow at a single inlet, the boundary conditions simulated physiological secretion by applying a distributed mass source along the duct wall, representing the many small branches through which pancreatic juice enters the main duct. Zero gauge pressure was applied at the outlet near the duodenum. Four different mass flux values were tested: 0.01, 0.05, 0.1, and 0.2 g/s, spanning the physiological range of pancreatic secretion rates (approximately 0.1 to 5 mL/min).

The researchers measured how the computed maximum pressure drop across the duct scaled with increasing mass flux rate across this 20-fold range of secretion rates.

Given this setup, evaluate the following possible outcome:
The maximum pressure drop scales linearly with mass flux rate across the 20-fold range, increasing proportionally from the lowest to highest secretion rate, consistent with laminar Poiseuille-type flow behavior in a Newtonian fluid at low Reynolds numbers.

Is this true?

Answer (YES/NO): NO